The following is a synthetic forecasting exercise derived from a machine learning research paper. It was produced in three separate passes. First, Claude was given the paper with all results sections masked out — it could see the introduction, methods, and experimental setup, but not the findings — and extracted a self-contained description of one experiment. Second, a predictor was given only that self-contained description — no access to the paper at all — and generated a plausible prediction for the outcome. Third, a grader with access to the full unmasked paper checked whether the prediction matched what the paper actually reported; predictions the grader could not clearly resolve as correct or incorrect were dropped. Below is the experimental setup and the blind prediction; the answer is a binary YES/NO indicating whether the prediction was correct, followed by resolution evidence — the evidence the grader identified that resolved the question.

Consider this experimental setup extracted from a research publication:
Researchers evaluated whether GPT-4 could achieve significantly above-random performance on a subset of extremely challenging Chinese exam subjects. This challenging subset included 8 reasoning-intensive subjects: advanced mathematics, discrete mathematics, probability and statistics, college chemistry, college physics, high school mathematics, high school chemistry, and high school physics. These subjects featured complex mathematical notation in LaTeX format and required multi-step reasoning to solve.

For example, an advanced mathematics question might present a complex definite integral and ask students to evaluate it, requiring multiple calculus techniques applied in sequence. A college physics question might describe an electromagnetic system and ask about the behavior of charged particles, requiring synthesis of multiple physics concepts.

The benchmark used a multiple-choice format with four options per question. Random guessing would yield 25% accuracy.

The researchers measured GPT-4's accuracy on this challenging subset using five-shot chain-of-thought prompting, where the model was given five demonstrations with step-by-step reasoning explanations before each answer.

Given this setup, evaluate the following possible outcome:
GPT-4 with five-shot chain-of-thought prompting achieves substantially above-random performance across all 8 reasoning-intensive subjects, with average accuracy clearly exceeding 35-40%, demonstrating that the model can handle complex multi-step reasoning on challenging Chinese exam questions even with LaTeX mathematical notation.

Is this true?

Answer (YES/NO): YES